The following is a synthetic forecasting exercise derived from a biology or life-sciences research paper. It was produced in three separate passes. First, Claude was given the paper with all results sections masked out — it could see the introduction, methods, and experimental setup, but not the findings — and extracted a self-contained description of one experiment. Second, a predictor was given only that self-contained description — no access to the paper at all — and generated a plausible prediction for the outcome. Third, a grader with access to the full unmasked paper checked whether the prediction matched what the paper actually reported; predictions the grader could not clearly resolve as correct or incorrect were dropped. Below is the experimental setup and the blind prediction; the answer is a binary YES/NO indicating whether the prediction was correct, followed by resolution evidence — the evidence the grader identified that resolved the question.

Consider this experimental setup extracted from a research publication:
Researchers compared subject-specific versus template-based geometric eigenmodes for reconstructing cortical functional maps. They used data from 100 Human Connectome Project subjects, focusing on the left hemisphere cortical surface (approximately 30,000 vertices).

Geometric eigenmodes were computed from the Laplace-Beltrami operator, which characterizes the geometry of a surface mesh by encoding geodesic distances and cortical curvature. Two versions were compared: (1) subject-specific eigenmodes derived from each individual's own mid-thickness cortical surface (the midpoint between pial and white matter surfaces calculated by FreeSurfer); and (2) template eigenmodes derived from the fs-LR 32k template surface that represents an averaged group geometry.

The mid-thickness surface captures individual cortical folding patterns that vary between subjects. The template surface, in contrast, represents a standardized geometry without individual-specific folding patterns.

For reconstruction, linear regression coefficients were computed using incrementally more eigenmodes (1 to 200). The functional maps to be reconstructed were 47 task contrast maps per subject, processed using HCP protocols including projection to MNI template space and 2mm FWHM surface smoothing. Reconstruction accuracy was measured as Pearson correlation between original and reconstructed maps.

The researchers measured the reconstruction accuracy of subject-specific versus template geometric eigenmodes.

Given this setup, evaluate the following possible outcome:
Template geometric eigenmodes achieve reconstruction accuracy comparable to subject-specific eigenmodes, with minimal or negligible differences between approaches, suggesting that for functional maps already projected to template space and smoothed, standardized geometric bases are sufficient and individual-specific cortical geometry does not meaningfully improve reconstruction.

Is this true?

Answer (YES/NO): YES